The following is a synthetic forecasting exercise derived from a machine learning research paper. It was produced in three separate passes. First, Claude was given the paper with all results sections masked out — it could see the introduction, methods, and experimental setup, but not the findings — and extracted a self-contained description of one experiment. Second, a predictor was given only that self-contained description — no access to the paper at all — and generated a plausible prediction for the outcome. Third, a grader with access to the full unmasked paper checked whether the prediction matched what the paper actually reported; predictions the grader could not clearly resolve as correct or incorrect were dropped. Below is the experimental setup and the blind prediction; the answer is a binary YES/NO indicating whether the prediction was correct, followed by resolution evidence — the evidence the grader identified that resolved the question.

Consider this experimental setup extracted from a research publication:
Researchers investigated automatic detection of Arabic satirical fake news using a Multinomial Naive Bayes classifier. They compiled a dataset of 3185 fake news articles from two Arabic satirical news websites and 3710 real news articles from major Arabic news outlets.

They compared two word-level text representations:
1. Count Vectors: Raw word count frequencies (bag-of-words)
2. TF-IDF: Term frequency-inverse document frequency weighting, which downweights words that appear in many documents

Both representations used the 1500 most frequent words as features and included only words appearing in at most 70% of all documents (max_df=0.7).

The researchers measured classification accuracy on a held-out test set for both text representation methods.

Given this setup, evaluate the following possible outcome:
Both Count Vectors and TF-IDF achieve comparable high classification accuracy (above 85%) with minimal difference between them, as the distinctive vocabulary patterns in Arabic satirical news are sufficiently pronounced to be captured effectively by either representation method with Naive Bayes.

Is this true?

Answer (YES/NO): YES